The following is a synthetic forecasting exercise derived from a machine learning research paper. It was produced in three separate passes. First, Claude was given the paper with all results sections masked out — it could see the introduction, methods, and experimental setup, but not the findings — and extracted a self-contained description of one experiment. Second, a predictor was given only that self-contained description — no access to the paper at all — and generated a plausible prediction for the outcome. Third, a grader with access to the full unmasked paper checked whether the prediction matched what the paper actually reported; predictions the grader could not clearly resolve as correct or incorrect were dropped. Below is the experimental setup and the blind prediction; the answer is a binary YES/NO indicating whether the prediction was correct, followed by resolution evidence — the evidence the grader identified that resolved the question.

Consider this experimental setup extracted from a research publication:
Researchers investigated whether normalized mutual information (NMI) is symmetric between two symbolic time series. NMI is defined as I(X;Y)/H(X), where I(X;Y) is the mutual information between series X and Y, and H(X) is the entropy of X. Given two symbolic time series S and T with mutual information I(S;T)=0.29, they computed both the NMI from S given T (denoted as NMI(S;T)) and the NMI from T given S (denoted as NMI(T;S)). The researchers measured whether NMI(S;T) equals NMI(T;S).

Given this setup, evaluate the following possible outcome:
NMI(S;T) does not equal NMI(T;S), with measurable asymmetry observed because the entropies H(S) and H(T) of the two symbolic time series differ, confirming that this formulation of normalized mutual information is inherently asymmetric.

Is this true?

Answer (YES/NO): YES